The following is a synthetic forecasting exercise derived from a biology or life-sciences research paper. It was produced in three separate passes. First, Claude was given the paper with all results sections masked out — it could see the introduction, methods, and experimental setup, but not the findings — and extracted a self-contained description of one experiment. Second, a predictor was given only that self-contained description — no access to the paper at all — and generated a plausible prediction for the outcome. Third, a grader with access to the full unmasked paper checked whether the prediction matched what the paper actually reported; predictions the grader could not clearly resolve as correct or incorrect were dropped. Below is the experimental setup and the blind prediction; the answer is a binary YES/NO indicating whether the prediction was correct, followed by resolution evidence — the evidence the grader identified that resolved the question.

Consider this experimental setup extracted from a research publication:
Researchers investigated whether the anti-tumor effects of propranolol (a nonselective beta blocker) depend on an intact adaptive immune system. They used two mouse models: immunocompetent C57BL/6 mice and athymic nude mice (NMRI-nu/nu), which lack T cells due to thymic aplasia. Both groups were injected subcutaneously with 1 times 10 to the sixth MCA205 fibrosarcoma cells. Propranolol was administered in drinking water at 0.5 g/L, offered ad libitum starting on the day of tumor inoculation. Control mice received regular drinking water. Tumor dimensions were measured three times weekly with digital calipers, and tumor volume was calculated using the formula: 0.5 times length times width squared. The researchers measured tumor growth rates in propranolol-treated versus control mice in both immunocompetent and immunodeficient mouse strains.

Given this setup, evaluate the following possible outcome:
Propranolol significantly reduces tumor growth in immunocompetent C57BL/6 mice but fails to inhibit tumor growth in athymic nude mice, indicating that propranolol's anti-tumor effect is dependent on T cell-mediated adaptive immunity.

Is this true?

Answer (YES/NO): YES